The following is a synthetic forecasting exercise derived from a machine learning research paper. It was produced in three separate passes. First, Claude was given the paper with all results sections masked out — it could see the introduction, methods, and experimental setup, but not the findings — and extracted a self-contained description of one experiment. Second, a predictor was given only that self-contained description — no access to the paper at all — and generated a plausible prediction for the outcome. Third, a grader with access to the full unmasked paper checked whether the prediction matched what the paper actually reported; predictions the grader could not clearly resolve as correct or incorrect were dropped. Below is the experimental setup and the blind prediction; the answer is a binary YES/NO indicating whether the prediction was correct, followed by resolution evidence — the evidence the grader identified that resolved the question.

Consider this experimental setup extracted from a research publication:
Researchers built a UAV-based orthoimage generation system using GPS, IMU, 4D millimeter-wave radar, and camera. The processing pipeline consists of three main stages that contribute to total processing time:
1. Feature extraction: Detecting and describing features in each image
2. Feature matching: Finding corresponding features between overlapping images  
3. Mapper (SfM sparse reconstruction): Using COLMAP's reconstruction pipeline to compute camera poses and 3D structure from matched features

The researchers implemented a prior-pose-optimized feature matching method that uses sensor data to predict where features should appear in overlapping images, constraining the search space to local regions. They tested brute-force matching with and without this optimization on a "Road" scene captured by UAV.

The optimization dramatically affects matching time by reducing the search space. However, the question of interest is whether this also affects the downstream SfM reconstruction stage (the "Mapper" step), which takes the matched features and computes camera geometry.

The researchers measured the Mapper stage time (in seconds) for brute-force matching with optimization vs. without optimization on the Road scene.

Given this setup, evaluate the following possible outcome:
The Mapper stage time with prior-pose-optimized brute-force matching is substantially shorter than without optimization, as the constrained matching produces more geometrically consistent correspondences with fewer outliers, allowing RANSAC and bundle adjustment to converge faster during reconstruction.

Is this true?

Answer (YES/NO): NO